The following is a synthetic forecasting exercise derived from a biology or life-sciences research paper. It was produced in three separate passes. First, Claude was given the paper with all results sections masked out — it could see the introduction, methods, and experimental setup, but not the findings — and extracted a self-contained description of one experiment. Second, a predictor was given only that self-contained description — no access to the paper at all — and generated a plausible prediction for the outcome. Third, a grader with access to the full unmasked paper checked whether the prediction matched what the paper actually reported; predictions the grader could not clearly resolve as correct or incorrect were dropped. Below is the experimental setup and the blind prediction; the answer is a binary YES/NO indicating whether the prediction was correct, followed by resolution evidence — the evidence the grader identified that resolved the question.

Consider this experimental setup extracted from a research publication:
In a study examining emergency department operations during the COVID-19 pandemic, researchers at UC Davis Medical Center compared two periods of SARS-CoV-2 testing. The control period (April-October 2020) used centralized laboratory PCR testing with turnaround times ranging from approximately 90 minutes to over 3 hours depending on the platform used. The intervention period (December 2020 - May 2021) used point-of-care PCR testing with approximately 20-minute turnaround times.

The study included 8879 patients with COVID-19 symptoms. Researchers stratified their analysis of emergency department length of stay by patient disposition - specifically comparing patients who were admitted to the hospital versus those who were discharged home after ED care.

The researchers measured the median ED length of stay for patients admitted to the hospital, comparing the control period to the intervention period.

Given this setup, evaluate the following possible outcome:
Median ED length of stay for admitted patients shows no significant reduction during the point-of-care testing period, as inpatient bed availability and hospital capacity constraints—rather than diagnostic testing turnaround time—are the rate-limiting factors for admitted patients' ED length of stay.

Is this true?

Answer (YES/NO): NO